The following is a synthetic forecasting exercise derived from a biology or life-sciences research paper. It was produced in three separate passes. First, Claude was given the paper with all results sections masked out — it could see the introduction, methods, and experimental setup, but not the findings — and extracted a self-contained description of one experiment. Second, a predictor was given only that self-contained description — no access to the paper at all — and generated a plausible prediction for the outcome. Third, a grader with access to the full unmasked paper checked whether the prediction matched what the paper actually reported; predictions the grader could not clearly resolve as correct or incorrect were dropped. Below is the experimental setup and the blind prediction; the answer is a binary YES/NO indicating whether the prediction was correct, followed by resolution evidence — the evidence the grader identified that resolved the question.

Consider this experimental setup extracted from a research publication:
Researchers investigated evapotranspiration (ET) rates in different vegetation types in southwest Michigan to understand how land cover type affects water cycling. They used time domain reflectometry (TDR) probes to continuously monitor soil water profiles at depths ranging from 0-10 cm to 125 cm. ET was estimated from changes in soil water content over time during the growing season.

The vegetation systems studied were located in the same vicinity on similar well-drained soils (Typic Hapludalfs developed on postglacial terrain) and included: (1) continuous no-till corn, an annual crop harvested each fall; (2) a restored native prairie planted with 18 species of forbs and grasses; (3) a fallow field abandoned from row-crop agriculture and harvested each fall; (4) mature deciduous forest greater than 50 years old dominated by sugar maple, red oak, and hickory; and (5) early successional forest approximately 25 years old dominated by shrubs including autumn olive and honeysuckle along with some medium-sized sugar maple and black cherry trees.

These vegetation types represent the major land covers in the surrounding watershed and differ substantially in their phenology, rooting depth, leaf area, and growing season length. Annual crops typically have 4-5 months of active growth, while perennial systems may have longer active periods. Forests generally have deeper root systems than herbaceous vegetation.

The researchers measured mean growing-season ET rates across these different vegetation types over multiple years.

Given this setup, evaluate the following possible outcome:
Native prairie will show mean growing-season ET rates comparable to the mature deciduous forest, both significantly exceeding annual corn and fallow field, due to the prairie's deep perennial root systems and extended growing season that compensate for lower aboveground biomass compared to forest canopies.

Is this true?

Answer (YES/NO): NO